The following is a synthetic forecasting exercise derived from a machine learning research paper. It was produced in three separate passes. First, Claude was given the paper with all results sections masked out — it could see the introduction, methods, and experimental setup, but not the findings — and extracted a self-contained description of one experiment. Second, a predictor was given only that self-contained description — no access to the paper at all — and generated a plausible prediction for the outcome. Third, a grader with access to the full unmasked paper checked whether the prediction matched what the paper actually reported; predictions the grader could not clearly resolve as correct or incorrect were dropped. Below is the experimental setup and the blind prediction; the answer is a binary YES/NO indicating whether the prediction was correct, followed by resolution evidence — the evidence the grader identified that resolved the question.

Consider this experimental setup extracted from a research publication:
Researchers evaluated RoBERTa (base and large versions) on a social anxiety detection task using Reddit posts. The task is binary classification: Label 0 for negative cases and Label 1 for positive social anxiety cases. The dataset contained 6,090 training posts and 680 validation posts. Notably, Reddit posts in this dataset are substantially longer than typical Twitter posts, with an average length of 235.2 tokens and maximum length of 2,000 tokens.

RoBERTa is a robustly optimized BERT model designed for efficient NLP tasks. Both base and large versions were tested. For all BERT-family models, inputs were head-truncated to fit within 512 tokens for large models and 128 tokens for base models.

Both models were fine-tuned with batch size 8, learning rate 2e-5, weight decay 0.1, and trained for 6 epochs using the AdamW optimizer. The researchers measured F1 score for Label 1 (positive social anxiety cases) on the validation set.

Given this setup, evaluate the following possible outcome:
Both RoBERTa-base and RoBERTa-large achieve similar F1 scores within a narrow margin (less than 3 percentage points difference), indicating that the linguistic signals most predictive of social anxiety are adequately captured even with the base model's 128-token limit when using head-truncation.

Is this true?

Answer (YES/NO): NO